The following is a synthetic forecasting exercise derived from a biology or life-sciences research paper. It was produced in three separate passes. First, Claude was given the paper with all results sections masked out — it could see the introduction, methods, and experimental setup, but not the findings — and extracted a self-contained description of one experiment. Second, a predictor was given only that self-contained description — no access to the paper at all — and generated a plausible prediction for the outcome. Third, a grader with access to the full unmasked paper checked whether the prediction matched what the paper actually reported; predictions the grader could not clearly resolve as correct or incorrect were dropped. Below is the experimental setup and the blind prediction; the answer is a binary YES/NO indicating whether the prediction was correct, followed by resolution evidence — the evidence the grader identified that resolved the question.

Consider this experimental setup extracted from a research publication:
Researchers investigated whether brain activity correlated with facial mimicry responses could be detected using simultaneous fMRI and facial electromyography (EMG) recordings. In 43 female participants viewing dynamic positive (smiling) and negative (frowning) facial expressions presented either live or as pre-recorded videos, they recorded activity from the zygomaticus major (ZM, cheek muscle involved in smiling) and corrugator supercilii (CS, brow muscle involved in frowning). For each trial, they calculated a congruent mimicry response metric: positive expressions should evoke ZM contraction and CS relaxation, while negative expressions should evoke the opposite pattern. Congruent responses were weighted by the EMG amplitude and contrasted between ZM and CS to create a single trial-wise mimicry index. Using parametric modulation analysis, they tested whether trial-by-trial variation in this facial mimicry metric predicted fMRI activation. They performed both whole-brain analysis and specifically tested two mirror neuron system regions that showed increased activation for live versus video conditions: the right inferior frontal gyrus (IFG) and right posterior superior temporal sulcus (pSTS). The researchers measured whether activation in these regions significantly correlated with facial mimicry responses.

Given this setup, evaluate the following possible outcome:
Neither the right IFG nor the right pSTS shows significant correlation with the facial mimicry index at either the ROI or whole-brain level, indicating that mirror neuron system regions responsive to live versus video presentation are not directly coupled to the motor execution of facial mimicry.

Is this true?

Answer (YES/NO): NO